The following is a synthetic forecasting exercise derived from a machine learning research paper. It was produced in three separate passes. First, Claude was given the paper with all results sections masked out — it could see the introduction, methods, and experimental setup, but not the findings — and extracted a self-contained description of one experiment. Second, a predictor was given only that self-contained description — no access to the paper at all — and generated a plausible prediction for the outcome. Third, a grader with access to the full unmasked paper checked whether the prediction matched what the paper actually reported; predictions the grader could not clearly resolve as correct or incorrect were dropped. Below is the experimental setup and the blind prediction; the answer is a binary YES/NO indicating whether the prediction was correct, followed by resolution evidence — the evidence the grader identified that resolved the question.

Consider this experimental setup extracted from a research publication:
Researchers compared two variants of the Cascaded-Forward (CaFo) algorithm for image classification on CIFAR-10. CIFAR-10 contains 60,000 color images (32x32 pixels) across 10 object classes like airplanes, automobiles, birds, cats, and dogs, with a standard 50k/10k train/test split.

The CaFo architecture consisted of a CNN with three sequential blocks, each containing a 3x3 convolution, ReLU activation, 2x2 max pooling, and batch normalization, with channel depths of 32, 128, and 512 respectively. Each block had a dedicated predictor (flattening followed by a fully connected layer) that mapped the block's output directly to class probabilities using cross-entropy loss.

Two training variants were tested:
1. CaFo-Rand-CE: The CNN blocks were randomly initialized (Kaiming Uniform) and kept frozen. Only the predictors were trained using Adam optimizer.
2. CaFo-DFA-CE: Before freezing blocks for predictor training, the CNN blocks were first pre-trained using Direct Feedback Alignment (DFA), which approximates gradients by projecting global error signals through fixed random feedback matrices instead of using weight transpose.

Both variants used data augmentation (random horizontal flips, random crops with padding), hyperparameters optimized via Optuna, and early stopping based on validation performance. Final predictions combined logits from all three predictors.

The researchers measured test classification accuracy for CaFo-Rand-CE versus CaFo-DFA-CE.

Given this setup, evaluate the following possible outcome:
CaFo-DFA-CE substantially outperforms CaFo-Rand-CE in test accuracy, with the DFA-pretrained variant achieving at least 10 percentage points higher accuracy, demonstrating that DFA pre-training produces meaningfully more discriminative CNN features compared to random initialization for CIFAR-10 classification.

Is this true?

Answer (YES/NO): YES